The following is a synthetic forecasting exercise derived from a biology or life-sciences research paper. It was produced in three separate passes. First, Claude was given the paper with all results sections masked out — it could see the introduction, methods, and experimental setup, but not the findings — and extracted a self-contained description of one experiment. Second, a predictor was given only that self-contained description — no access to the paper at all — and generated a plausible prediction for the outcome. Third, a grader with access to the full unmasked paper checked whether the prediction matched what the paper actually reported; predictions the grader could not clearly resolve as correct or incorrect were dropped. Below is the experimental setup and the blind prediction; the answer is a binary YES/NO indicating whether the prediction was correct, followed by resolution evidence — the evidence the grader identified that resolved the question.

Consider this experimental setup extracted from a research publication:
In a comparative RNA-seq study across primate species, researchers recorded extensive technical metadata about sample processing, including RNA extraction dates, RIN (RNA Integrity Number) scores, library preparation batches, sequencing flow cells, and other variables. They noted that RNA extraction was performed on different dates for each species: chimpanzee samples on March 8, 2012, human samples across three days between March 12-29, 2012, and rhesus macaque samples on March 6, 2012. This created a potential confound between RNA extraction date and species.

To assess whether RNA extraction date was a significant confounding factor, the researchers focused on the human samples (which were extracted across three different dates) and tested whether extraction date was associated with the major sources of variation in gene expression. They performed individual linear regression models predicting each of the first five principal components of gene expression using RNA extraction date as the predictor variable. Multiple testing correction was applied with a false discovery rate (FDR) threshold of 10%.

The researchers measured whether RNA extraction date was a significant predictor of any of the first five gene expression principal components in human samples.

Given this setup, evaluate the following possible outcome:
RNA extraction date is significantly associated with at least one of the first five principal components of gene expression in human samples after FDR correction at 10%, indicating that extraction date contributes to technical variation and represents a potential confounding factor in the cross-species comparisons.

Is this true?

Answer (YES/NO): NO